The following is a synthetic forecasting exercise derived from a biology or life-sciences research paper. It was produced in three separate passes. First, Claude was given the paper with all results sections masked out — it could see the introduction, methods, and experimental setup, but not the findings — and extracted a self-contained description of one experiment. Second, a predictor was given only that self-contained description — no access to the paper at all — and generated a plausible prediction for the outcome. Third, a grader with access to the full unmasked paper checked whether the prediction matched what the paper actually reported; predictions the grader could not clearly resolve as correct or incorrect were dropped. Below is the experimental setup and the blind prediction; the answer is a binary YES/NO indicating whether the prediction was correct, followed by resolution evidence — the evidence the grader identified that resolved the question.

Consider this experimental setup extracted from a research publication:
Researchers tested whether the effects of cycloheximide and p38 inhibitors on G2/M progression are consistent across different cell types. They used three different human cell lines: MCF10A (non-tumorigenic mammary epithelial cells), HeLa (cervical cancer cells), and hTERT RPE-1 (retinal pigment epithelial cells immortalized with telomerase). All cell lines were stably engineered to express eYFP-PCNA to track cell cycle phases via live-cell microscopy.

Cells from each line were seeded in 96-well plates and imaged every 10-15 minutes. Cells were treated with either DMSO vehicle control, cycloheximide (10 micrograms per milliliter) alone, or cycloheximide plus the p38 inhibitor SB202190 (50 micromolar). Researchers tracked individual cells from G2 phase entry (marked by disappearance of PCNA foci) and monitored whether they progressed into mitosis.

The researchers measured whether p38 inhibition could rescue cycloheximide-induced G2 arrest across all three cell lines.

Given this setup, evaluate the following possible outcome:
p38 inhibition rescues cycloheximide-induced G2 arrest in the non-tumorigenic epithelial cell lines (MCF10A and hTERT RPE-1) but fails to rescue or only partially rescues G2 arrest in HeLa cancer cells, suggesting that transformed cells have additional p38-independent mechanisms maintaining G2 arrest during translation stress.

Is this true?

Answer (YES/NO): NO